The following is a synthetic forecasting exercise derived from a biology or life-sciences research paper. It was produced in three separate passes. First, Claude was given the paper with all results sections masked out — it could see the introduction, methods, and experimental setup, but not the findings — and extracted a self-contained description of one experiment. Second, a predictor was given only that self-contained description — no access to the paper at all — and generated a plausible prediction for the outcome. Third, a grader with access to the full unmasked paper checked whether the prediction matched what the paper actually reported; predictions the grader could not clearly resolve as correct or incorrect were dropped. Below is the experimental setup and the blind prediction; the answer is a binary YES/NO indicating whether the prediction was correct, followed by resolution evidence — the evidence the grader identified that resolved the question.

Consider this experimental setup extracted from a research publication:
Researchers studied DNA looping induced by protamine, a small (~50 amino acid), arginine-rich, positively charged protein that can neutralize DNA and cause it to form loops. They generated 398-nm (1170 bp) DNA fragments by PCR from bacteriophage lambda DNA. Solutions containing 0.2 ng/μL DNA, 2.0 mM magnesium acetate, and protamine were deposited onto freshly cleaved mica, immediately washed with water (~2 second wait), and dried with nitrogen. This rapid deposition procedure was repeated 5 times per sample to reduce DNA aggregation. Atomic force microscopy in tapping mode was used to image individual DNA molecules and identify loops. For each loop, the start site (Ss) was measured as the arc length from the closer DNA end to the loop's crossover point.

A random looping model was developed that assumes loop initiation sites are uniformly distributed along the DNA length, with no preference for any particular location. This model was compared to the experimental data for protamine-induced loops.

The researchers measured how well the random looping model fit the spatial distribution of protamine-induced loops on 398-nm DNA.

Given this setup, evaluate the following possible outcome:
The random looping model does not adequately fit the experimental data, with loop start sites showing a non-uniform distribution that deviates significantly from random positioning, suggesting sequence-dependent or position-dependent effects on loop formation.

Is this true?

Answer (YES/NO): YES